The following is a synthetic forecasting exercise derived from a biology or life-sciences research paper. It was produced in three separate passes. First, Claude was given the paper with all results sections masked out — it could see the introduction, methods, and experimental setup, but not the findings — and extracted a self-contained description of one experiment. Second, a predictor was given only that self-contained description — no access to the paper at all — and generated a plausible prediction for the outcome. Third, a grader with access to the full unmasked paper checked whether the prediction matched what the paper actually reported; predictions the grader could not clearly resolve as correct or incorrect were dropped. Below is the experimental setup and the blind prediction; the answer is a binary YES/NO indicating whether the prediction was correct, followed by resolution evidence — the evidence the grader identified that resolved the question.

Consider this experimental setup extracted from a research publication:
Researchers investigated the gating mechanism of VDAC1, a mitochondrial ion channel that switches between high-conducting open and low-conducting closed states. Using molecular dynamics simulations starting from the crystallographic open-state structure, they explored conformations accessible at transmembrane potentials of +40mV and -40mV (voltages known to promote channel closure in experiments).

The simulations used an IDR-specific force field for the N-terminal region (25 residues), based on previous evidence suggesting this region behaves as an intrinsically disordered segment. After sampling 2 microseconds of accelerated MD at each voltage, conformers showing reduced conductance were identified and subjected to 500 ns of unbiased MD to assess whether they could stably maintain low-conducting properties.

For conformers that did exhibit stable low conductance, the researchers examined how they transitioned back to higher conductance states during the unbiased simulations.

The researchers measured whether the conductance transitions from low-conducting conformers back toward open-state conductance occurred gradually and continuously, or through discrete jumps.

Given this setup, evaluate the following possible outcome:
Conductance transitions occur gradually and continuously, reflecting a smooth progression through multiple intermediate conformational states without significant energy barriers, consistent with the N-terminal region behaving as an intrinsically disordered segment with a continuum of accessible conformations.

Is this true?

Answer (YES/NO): NO